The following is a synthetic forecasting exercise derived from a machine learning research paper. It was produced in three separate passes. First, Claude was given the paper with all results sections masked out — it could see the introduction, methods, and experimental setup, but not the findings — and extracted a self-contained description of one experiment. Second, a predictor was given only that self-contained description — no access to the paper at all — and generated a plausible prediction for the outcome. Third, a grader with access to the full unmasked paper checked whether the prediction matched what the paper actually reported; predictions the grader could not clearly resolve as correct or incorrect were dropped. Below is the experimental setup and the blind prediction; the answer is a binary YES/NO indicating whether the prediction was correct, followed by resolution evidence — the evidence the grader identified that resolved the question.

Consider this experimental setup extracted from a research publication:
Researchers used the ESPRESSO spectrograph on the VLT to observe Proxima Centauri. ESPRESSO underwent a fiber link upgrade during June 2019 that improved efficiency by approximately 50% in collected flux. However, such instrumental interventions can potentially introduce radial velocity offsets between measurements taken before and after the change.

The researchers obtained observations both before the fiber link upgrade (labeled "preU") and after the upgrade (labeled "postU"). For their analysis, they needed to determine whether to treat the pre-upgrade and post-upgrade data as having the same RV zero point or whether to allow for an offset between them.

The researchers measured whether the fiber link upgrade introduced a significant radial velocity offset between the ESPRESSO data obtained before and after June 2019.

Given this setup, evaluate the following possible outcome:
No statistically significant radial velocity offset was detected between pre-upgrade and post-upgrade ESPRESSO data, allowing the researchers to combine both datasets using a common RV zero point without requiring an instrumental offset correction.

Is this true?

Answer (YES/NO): NO